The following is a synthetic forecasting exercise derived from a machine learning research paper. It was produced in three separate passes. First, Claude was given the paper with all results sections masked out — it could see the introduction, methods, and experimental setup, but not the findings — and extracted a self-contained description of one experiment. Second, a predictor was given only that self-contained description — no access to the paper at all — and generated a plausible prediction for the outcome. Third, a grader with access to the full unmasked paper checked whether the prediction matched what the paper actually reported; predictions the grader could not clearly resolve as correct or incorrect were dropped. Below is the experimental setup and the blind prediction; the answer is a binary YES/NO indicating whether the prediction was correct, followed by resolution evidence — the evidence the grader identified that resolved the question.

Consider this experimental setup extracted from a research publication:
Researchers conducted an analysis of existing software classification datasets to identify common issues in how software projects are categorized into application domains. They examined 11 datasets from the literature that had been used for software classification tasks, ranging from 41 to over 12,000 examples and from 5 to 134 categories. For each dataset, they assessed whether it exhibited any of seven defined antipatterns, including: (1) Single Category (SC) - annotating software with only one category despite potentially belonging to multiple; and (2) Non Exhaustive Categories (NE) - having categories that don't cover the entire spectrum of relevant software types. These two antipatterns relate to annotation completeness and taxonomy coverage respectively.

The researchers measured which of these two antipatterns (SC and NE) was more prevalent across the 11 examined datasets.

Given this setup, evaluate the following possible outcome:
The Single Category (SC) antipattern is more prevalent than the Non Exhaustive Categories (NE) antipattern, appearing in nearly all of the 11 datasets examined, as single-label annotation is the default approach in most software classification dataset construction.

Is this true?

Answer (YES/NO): YES